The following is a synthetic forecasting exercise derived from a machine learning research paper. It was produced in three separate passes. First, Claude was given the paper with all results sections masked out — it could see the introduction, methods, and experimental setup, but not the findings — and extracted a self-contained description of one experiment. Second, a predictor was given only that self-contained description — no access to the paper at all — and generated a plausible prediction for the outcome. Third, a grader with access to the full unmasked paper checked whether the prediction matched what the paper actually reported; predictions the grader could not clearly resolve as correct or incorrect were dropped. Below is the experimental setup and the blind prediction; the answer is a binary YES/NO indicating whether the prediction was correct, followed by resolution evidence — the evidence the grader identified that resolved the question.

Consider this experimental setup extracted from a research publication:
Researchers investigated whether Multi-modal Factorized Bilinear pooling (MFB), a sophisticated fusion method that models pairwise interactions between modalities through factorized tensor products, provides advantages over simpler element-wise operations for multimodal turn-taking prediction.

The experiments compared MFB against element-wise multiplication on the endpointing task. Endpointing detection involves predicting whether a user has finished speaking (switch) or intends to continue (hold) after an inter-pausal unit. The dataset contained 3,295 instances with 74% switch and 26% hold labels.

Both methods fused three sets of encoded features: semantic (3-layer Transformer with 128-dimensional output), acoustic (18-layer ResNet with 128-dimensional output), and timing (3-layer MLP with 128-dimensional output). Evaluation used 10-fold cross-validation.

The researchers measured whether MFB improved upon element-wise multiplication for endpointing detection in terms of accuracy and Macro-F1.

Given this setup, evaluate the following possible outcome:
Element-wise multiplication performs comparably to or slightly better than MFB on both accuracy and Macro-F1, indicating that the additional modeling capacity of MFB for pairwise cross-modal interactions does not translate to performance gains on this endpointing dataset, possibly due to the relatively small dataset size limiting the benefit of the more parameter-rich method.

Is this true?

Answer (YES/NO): NO